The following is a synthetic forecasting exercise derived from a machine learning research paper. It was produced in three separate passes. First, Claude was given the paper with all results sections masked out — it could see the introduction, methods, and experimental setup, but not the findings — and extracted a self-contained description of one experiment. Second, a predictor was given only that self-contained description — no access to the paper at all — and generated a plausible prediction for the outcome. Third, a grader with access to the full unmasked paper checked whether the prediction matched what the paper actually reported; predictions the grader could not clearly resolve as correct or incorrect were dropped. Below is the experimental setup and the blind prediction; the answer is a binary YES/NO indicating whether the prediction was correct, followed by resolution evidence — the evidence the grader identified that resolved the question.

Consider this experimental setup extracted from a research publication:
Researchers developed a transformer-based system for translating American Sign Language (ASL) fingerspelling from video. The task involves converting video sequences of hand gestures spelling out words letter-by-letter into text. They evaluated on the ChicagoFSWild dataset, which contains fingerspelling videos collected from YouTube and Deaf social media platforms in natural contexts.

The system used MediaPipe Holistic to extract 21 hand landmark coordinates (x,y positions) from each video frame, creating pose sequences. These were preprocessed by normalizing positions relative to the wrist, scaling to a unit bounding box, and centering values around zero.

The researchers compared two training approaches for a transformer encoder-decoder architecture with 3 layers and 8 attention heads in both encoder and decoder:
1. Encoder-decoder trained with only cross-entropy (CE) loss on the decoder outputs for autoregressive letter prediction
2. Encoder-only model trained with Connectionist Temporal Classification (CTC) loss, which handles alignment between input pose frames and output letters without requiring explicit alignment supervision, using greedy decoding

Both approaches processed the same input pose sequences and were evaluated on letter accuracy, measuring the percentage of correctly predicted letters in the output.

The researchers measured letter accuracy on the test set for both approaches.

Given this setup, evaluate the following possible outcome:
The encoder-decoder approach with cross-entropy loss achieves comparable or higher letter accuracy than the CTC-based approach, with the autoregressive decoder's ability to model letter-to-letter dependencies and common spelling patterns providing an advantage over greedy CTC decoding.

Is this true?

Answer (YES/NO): NO